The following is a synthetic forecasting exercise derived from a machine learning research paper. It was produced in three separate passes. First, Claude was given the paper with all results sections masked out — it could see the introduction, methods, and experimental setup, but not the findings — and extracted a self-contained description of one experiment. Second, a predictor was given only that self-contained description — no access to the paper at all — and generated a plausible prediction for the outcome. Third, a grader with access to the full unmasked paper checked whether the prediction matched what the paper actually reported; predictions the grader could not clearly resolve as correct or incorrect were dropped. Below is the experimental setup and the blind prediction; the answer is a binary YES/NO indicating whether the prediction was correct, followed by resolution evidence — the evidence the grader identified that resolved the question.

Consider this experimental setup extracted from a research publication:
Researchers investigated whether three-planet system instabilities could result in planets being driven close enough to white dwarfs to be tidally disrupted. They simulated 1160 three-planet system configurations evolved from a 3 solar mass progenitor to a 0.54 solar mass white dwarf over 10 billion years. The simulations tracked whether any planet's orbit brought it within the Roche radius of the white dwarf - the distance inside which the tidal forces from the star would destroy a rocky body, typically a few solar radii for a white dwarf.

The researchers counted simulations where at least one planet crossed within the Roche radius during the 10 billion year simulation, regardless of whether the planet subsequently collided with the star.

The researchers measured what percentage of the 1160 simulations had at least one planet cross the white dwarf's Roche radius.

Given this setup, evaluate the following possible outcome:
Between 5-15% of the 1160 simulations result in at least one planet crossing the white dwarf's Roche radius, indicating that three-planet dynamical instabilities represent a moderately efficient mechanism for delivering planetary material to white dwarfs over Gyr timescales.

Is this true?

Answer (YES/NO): NO